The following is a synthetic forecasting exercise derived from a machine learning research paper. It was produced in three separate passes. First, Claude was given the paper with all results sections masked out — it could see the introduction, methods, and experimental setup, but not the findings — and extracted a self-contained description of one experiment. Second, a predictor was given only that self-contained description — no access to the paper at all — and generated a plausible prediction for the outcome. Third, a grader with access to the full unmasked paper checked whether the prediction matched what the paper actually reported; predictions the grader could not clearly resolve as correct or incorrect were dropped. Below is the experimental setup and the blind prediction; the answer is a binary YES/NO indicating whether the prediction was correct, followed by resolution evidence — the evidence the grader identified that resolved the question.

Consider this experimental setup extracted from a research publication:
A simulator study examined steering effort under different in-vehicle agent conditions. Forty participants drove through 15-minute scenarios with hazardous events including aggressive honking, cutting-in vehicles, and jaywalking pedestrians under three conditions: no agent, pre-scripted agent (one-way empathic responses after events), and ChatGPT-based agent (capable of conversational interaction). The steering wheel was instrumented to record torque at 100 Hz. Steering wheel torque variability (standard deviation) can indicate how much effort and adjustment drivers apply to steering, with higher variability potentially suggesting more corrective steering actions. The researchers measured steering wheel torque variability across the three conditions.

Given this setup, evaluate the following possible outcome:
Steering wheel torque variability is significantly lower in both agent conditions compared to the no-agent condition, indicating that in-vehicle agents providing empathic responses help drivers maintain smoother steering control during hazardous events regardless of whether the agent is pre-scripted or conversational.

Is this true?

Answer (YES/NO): NO